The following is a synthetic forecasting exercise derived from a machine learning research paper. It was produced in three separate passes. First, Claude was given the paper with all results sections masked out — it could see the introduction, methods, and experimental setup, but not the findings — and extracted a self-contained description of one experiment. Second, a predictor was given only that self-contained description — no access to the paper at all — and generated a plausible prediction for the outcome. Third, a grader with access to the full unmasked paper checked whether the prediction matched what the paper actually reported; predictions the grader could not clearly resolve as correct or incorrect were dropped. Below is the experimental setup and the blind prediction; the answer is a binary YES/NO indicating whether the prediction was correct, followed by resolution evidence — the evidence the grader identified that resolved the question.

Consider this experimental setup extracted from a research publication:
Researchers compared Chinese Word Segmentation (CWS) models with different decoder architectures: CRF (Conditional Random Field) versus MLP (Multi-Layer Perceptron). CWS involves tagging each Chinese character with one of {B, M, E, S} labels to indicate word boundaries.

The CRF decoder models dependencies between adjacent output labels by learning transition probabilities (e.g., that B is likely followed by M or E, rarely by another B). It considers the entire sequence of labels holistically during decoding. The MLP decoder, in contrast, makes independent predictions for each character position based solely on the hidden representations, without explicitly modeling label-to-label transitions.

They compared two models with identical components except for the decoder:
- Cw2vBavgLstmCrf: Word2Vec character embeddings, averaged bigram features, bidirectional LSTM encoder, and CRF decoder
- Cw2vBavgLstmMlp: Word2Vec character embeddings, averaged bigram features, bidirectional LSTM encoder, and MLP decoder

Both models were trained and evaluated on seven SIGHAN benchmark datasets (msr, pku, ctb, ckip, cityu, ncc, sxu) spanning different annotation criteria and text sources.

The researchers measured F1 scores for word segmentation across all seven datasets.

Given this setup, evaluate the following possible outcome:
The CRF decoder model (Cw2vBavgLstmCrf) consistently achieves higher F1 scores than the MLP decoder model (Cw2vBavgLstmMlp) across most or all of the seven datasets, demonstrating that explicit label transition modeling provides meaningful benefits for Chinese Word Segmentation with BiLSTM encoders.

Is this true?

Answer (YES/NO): YES